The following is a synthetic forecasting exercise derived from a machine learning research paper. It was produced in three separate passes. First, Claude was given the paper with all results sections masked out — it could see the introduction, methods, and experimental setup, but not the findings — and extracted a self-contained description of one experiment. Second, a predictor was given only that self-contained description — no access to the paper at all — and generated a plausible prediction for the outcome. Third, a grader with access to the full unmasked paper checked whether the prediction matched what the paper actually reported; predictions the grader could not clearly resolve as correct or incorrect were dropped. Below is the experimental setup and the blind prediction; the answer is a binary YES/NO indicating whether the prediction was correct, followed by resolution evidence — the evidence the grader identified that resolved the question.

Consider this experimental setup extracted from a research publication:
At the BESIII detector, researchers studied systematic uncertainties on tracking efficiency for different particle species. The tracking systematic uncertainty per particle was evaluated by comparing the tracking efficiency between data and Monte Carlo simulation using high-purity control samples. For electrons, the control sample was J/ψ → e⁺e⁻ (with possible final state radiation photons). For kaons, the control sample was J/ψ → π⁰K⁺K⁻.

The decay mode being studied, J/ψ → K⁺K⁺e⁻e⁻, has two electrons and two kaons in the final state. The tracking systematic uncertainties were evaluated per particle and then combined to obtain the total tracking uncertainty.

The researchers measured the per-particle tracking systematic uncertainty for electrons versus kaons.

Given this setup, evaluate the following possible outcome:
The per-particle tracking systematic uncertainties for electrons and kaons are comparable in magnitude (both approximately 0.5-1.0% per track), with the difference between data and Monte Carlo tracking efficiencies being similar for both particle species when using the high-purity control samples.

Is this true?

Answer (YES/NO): NO